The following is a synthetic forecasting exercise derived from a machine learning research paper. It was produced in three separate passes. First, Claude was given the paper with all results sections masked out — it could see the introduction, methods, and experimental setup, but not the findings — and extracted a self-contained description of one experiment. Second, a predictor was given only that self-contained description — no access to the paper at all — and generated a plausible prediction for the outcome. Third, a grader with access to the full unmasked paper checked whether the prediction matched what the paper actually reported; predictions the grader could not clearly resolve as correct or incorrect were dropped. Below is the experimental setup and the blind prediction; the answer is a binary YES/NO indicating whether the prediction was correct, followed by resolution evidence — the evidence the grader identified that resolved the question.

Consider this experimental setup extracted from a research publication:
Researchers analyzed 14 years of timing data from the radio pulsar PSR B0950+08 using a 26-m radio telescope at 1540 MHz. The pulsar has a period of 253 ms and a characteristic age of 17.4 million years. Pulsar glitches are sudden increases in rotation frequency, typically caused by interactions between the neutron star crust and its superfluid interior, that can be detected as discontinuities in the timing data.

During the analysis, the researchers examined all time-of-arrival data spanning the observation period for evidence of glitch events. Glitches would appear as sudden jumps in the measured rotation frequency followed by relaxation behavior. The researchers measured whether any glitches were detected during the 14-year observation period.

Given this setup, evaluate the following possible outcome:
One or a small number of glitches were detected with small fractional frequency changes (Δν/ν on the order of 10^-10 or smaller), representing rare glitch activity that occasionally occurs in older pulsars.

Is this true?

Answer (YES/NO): NO